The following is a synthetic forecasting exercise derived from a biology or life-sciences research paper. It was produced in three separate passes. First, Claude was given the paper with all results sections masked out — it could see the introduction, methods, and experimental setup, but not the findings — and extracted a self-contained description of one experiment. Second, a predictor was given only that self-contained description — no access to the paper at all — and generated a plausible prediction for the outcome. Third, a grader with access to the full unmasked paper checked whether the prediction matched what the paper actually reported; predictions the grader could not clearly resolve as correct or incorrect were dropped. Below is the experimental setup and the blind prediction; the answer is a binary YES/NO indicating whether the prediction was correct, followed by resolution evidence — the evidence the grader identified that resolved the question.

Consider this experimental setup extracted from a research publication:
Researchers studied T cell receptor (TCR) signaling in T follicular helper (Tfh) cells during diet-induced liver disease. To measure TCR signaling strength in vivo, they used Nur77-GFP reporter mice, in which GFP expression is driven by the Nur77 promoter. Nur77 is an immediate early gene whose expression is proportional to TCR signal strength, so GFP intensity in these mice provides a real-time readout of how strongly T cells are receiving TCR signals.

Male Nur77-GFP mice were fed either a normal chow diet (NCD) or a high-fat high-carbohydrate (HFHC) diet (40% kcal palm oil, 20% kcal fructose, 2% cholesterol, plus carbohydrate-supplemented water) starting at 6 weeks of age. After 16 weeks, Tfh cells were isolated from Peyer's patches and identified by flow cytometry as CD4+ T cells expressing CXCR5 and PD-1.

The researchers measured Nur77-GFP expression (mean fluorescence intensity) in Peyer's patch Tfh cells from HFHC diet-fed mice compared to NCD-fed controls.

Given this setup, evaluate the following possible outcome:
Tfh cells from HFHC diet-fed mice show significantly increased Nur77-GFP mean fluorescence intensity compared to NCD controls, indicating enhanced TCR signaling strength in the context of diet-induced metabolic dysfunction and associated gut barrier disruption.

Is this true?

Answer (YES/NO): NO